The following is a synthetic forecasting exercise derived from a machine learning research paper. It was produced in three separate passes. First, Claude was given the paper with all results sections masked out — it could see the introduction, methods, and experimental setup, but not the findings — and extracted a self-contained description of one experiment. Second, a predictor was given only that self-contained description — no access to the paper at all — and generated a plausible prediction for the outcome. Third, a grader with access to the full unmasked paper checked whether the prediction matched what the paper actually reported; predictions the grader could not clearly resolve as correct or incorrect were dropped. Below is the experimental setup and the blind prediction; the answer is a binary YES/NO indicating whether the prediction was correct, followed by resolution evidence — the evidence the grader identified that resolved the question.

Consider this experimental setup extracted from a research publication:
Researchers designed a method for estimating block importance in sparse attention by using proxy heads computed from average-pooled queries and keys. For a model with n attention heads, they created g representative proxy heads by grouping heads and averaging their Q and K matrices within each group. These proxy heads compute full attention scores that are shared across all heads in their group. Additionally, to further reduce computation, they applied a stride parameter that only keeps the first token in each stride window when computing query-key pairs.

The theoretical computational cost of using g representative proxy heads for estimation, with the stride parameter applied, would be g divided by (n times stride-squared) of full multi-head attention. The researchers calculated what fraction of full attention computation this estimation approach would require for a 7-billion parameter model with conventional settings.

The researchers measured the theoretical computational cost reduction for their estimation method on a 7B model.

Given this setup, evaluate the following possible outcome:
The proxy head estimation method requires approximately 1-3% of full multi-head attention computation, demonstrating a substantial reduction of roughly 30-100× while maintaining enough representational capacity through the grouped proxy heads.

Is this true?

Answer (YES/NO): YES